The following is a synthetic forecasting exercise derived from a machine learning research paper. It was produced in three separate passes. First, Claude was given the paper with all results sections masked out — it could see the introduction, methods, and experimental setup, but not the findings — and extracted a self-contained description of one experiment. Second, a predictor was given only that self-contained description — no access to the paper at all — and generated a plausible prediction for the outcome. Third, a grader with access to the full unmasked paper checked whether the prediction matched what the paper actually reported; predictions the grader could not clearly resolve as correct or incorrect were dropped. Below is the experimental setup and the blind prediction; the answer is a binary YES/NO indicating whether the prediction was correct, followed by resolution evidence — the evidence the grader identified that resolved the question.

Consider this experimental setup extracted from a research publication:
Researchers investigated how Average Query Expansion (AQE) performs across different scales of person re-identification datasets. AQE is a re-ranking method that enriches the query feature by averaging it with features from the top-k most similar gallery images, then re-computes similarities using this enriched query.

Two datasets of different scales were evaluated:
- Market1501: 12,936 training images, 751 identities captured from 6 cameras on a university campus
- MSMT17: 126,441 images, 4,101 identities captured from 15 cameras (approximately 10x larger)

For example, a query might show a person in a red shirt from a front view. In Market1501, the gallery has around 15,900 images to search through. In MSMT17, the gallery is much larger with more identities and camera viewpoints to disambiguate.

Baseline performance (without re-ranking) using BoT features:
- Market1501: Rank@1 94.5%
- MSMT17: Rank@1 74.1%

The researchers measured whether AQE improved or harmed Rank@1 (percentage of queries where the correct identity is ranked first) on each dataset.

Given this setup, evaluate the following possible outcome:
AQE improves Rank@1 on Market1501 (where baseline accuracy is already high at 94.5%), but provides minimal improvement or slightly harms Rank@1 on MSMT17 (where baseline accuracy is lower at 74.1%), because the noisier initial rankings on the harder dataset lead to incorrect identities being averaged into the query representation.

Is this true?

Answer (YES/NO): NO